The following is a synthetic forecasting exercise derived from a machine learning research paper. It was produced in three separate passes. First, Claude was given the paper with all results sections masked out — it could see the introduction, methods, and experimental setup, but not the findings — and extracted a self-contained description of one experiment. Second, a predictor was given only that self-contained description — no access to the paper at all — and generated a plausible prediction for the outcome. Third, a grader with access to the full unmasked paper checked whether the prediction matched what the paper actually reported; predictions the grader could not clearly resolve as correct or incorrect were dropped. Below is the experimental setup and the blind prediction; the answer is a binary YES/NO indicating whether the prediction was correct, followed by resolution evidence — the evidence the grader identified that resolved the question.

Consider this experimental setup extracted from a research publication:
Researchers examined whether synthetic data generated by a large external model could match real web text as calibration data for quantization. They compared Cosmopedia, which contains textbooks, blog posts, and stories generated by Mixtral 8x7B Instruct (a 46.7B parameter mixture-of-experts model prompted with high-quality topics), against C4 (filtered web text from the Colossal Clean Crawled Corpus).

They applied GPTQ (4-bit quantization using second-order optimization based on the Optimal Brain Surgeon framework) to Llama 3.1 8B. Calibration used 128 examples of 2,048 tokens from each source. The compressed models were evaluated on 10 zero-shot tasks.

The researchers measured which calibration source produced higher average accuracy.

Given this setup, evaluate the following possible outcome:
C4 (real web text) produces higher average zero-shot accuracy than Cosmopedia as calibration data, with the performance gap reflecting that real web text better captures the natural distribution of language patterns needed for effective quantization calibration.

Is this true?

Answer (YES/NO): NO